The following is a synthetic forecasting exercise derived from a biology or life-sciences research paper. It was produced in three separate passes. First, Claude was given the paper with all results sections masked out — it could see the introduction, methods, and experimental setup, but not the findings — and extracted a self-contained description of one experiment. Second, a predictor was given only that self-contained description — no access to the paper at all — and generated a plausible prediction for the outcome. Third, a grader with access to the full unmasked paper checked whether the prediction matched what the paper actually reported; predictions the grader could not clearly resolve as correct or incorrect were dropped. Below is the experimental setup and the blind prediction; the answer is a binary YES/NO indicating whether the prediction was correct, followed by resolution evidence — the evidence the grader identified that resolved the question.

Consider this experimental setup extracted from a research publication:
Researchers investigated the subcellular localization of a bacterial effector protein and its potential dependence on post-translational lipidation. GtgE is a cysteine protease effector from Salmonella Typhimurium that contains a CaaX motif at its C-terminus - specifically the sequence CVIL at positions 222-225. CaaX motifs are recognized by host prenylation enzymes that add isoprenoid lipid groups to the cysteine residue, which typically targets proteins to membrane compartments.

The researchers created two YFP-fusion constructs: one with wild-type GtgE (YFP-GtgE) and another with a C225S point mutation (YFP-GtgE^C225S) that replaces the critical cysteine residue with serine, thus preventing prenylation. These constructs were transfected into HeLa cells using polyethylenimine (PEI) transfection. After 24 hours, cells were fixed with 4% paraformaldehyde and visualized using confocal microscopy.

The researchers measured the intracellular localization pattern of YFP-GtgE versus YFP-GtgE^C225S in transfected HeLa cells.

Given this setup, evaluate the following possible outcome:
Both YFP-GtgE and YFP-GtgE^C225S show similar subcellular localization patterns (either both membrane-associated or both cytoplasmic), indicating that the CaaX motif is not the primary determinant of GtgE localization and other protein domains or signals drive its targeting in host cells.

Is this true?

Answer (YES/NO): NO